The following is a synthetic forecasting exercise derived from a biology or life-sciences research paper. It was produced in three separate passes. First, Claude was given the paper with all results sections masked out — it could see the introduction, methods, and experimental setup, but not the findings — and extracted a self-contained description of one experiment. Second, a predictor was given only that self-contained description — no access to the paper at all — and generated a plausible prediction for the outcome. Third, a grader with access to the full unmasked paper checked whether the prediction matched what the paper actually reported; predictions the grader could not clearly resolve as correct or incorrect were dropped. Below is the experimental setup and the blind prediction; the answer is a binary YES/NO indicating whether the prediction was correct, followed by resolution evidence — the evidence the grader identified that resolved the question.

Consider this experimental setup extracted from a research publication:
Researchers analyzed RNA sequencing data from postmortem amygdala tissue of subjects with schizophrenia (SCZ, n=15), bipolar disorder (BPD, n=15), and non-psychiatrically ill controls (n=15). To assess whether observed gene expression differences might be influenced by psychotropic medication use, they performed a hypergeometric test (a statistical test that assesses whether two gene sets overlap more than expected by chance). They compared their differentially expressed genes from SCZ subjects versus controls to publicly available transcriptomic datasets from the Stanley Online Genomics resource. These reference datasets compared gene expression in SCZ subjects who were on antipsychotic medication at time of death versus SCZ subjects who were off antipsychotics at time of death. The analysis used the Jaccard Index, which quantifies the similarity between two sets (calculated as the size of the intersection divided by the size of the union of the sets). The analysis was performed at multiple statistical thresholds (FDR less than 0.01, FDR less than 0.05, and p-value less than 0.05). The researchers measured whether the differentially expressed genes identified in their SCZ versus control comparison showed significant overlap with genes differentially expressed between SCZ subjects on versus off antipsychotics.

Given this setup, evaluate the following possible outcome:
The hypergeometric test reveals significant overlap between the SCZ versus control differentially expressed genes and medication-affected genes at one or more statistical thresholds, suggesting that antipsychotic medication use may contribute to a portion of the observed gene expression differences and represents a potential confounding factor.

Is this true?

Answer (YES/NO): NO